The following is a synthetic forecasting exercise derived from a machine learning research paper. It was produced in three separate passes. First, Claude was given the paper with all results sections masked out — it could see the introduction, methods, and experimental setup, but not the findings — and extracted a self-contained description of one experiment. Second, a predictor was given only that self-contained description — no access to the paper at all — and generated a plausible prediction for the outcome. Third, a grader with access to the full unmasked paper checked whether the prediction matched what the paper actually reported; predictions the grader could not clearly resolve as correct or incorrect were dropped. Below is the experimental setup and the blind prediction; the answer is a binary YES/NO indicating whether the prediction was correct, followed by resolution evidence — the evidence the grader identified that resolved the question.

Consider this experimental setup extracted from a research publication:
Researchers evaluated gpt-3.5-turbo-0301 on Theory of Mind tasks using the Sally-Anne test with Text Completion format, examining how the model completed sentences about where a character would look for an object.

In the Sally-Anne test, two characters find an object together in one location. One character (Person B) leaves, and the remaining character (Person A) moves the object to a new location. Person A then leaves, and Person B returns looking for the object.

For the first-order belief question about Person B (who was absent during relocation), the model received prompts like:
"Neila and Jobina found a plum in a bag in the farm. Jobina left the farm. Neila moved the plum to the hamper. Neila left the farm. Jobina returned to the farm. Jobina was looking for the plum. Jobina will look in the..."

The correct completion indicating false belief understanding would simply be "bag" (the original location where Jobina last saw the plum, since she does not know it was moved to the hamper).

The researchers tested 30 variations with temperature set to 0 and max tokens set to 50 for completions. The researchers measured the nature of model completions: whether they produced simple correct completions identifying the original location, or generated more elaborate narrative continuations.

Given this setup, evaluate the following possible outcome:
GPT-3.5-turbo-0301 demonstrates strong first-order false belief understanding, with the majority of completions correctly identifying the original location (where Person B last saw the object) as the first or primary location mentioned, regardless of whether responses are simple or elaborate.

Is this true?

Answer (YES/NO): NO